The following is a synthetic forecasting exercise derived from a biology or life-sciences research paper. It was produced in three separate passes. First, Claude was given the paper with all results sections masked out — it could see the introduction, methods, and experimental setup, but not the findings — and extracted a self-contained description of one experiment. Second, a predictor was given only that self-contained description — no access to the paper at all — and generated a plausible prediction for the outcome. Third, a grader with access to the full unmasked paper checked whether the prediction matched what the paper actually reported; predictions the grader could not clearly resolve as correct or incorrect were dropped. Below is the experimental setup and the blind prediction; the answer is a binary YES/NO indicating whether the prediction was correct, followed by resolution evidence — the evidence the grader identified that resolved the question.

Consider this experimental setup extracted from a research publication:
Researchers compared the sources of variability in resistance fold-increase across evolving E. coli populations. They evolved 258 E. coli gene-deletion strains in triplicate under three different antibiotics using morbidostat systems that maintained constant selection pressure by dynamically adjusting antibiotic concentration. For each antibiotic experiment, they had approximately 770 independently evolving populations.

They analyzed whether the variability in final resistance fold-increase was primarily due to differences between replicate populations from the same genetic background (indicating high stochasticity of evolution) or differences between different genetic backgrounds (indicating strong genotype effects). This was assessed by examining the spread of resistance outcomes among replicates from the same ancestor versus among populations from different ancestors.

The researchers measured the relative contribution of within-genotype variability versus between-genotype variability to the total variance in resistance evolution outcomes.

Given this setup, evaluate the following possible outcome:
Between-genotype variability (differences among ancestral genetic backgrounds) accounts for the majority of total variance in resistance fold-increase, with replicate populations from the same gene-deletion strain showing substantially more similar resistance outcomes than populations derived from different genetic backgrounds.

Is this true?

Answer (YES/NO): NO